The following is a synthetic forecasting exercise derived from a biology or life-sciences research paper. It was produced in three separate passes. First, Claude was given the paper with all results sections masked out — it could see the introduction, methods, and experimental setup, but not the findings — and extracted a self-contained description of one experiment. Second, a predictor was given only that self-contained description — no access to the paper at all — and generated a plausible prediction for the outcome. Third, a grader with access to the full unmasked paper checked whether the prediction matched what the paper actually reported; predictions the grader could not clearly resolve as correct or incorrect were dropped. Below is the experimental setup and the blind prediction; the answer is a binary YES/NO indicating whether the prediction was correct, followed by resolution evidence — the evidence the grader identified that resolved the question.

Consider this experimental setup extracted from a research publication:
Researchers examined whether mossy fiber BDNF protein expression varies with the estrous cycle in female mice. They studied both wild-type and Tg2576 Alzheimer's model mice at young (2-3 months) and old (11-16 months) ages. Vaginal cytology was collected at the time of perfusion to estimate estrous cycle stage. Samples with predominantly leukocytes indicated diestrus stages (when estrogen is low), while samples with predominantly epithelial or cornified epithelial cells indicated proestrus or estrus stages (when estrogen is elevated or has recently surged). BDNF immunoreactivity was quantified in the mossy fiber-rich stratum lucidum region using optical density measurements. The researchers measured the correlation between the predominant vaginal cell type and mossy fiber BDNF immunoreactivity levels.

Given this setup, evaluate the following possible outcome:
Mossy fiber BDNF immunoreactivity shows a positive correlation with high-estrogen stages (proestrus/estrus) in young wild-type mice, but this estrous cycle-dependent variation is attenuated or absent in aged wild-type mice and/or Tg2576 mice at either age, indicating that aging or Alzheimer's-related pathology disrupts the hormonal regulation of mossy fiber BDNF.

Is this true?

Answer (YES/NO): NO